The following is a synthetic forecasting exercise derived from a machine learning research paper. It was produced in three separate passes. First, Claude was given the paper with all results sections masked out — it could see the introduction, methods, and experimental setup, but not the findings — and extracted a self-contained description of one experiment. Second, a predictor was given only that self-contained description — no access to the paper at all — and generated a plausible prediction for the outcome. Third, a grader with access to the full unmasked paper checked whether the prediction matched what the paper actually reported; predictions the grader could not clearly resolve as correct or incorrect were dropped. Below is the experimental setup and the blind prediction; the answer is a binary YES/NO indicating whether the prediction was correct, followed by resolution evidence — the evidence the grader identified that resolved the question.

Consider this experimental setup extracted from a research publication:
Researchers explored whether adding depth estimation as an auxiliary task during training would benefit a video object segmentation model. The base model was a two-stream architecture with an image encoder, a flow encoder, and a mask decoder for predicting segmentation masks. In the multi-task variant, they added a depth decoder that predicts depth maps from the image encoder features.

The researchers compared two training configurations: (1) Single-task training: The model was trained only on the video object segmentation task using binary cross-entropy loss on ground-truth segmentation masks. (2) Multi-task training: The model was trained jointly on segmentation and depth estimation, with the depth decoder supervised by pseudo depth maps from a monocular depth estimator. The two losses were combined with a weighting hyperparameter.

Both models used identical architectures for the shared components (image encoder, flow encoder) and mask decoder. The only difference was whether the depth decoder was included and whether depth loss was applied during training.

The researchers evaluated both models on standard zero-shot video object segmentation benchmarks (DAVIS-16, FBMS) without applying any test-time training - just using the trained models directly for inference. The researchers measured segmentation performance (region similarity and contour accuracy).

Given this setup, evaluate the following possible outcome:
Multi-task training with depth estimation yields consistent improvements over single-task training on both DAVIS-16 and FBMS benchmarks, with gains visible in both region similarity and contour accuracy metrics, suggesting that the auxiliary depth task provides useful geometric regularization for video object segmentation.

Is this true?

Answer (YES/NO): NO